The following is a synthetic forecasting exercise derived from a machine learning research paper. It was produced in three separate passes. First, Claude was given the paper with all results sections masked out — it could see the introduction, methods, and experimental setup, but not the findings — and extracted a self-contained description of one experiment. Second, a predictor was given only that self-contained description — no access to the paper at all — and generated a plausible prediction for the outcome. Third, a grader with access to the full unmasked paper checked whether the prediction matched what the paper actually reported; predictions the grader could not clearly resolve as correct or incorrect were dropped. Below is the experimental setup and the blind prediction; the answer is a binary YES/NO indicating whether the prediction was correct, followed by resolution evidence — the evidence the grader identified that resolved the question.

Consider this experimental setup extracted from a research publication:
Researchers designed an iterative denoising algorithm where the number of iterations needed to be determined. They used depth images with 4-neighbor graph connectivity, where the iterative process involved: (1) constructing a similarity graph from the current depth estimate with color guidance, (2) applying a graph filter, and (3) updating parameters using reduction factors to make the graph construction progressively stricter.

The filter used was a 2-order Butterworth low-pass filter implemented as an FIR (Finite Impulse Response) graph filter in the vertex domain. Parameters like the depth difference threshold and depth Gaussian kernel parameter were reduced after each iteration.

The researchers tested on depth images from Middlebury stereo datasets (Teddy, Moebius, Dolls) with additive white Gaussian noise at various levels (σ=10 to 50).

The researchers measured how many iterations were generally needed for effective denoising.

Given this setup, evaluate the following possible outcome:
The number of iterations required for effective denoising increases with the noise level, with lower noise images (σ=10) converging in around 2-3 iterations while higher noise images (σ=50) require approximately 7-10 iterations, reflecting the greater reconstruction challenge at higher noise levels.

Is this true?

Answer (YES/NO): NO